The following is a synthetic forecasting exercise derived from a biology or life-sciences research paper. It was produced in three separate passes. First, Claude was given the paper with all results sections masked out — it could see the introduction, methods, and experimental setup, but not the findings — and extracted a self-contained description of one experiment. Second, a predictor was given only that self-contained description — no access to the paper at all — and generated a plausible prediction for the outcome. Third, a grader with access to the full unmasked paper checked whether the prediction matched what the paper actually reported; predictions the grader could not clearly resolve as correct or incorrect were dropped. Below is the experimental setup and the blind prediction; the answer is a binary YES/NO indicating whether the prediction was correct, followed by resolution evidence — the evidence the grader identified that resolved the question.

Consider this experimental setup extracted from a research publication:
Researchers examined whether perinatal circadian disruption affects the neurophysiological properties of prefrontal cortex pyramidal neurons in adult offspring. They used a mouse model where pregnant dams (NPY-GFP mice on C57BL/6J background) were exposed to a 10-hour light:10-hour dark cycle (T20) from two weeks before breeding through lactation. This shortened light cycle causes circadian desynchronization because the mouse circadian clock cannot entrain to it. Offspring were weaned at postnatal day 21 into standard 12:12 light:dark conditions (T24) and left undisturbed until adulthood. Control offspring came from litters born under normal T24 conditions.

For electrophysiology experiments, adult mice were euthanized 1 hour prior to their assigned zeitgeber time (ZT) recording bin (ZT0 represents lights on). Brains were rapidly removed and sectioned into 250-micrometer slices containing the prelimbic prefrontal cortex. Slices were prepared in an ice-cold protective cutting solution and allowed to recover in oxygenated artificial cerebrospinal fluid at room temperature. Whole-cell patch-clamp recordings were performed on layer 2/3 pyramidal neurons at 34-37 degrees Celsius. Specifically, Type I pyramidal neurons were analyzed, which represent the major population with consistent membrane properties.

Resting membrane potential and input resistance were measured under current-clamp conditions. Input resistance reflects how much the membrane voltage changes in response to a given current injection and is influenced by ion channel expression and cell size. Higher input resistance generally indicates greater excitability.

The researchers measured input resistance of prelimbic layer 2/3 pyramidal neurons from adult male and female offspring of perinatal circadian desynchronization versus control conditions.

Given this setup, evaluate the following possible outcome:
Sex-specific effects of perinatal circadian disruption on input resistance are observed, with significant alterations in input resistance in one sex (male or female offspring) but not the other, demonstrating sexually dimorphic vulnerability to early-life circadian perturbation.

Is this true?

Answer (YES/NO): YES